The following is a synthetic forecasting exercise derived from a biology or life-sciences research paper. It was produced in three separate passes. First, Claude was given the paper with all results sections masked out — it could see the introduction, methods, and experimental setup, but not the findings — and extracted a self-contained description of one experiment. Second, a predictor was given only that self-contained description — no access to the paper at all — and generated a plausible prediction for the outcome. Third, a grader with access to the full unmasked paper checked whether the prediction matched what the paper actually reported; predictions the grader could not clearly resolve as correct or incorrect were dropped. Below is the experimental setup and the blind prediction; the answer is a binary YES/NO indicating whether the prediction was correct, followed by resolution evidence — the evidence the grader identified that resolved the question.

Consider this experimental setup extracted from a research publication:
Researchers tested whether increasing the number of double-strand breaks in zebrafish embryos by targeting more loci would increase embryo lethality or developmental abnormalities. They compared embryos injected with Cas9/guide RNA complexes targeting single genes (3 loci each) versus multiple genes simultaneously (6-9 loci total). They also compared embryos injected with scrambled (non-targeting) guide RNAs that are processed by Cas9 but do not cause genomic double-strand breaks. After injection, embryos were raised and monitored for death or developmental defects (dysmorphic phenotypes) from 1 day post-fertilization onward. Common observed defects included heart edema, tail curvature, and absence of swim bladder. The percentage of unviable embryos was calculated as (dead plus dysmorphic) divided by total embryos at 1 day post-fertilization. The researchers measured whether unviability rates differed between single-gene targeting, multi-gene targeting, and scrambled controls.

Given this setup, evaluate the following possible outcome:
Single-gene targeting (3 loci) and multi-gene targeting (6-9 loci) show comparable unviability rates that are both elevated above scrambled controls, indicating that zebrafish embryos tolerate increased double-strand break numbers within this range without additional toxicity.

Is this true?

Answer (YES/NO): NO